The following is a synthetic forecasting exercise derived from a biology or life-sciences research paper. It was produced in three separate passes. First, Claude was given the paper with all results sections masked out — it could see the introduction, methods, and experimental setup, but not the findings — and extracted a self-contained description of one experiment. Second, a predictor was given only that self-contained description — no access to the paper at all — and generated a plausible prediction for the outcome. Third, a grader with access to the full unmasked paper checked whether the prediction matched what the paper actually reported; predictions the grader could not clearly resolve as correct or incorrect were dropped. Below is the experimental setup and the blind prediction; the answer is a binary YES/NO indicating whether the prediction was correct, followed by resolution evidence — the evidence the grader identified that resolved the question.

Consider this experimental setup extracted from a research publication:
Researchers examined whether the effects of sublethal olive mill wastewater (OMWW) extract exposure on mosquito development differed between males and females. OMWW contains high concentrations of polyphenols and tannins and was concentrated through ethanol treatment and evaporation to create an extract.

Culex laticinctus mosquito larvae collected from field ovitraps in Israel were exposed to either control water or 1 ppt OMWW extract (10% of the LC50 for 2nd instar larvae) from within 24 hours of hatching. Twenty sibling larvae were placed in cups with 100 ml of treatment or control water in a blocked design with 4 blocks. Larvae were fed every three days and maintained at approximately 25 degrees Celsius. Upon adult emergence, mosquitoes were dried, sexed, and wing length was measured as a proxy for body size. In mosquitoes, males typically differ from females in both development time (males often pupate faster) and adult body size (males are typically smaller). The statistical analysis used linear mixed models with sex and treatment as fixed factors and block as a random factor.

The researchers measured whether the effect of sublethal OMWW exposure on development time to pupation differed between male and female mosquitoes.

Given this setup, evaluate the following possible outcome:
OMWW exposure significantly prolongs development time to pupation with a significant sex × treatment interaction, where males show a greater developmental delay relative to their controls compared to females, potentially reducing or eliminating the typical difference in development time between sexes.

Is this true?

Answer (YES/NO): NO